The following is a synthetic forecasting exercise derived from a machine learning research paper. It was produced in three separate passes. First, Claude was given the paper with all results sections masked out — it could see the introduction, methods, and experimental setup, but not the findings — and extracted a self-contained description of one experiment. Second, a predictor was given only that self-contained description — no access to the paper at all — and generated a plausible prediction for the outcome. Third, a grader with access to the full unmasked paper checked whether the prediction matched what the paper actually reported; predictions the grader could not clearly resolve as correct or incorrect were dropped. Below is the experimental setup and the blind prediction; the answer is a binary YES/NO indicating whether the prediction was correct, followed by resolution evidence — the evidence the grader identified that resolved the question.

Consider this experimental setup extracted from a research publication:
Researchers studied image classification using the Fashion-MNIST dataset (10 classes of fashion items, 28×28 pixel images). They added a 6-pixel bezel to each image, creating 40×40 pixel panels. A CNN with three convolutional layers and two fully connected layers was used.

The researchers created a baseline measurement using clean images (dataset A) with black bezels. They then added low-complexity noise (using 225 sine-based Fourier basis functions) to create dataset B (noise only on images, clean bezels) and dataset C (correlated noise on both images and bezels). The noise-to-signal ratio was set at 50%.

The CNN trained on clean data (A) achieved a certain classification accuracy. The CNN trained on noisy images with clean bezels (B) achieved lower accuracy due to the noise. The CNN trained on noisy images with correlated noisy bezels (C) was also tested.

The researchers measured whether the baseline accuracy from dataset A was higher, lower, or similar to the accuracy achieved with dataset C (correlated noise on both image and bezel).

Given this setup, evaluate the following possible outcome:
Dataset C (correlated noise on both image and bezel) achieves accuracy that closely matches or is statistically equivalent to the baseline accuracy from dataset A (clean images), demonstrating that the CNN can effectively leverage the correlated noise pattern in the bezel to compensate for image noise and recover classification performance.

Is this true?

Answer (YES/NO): NO